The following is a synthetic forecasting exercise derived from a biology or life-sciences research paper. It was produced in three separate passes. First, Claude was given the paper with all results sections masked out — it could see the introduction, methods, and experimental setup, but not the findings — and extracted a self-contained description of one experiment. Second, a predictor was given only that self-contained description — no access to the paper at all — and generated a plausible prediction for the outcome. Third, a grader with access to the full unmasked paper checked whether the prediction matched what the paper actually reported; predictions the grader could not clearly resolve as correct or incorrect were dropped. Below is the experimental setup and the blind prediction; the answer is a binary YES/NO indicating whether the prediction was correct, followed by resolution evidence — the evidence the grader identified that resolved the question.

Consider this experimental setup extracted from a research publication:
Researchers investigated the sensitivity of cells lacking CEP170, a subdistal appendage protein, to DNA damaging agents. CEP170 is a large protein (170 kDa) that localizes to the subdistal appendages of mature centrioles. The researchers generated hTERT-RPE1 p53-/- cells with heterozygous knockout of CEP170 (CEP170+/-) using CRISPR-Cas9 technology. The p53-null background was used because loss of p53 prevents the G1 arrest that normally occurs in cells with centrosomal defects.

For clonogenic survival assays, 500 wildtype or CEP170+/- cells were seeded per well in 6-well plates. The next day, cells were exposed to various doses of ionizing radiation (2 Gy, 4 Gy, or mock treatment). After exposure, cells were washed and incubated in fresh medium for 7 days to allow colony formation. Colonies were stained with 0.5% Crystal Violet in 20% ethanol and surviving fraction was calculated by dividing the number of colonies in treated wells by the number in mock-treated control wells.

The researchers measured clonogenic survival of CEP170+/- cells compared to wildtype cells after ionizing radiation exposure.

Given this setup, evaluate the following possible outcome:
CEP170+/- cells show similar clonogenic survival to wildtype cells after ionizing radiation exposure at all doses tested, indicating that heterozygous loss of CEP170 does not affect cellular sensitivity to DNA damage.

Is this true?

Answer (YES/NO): NO